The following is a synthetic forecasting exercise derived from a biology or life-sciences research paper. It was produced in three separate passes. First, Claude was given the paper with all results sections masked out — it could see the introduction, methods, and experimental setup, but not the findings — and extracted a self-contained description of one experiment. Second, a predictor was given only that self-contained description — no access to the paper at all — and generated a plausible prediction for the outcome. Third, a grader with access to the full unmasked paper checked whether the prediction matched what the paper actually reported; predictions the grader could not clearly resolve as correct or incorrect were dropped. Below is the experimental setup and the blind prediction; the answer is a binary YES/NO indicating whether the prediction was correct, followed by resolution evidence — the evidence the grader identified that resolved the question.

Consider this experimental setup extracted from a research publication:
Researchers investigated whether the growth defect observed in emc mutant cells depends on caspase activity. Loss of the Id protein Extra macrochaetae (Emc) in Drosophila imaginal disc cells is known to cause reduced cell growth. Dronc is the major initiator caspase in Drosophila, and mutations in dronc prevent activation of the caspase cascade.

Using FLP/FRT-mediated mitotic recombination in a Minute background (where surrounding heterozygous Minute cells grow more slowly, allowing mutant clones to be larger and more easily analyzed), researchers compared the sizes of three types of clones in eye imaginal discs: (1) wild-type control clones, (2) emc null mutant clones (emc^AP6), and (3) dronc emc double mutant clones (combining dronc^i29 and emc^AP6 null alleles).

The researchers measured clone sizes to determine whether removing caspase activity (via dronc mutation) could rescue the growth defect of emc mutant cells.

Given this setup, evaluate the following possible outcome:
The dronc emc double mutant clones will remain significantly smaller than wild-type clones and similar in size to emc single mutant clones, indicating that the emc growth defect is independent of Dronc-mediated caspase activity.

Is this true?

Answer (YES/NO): NO